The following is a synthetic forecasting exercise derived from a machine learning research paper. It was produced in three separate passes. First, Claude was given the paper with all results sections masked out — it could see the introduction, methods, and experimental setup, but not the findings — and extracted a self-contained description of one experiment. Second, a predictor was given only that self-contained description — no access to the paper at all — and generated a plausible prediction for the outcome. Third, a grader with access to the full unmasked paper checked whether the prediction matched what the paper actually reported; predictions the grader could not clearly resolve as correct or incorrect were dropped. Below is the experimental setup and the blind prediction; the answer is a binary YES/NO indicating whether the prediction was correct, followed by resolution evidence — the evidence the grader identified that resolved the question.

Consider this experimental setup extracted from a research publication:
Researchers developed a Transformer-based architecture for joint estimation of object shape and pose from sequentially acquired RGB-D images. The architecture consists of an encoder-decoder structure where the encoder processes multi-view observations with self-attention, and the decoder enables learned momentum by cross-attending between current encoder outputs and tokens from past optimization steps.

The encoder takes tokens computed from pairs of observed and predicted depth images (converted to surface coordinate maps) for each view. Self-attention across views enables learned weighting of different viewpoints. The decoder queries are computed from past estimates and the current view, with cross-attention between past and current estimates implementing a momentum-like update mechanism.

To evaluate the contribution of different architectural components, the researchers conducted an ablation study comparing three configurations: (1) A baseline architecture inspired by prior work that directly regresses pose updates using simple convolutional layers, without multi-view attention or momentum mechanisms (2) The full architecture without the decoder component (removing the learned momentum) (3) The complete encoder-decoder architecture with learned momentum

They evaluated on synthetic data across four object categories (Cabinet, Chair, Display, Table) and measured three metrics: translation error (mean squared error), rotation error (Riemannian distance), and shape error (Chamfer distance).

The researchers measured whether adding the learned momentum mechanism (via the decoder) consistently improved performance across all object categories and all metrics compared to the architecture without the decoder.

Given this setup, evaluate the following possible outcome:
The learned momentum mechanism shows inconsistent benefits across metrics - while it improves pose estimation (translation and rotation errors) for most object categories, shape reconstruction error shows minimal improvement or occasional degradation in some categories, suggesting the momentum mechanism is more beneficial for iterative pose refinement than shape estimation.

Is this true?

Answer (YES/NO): YES